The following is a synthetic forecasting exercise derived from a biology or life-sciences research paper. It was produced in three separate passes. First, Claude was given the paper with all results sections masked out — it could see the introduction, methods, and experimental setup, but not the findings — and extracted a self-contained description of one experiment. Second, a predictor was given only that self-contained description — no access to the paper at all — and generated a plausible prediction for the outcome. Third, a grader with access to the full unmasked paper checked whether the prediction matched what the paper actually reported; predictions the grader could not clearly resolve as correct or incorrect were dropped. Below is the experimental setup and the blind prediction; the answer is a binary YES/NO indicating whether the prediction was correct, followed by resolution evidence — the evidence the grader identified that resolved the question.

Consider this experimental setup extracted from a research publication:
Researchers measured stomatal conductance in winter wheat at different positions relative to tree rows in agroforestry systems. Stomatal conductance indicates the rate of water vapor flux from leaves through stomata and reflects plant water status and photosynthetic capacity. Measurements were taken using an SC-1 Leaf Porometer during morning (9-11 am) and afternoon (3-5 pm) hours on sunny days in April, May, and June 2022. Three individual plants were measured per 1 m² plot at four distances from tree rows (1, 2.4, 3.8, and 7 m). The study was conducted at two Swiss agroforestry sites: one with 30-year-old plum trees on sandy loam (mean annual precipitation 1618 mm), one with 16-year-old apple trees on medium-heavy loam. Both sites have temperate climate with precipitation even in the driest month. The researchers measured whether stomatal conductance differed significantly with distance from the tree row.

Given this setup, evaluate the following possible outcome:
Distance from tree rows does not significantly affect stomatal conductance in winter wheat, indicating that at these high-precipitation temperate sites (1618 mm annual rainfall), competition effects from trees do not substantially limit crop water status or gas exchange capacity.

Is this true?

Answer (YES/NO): NO